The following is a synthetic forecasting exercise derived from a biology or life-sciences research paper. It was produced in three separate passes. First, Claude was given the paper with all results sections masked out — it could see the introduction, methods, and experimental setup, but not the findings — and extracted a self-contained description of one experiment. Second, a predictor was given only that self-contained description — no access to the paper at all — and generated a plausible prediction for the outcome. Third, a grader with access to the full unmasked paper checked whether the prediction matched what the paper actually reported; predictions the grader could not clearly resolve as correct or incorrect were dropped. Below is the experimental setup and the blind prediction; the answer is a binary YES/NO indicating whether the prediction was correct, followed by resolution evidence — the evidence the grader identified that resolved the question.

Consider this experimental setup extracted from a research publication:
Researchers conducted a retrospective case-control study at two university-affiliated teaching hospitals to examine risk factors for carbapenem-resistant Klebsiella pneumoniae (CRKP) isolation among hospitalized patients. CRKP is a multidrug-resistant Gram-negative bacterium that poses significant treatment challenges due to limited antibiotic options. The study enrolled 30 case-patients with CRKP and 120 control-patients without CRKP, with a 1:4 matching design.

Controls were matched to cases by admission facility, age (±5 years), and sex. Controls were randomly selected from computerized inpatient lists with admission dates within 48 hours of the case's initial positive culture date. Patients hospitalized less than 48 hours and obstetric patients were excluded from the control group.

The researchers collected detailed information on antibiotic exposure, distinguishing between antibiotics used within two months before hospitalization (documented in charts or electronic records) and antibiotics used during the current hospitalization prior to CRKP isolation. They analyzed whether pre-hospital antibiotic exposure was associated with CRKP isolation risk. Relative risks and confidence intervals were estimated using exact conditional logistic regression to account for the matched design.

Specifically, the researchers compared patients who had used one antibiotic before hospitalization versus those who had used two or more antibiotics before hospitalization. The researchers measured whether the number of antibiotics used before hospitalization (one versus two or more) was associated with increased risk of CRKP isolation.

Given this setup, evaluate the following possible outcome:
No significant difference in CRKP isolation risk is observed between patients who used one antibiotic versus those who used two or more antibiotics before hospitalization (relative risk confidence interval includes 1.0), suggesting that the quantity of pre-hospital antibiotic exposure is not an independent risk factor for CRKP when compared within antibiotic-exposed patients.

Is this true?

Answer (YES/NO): NO